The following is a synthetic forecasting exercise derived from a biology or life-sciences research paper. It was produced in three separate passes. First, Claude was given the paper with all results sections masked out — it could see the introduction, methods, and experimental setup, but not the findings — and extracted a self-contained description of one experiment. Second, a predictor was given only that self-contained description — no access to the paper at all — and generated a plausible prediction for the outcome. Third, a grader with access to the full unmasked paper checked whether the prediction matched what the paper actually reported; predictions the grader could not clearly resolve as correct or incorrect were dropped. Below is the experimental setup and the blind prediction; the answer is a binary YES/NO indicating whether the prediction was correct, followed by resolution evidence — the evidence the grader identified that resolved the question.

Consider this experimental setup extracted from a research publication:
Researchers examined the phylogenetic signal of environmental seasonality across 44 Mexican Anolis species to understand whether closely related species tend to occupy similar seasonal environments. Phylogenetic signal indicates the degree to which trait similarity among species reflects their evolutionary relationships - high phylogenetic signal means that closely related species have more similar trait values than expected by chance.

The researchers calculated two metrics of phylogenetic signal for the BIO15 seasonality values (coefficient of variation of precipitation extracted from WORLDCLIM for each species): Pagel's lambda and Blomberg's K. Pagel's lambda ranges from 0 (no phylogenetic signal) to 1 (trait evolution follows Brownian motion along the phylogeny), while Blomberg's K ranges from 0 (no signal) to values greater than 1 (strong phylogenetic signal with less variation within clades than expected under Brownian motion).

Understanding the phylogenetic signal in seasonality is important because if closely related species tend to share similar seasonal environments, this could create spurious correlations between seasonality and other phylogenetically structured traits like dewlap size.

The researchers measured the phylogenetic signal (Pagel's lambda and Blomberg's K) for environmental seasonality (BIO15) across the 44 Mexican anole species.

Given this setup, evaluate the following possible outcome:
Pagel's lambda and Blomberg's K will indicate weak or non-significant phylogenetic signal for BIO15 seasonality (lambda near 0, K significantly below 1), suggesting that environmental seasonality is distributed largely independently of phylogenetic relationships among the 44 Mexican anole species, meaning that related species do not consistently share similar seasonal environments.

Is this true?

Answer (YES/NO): NO